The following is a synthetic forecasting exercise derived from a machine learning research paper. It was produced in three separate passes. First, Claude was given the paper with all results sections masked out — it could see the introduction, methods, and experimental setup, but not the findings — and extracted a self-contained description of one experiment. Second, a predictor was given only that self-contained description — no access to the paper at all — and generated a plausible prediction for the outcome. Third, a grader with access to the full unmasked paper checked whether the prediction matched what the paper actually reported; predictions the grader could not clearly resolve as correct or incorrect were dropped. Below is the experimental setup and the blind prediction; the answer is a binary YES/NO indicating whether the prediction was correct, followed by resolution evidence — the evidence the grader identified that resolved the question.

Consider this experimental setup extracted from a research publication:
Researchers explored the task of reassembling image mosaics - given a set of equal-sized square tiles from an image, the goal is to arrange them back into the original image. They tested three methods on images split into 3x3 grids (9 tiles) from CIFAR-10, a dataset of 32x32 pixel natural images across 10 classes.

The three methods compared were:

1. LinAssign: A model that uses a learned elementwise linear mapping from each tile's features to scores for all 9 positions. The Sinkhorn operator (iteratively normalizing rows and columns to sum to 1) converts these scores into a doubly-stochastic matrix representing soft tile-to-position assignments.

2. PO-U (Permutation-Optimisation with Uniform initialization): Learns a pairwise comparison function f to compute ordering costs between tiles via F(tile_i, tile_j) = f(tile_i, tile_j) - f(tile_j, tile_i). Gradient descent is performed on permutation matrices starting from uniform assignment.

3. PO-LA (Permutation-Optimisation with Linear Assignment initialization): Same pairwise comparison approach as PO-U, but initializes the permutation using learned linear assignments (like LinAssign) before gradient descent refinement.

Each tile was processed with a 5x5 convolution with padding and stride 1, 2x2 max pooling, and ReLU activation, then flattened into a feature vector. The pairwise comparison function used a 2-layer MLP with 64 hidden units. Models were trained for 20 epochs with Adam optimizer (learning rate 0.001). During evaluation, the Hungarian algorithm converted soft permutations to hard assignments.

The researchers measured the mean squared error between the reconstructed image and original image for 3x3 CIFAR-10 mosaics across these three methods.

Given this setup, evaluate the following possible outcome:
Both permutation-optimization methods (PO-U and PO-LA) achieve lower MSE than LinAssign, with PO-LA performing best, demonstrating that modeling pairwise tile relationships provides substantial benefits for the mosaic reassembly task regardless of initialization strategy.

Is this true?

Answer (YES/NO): YES